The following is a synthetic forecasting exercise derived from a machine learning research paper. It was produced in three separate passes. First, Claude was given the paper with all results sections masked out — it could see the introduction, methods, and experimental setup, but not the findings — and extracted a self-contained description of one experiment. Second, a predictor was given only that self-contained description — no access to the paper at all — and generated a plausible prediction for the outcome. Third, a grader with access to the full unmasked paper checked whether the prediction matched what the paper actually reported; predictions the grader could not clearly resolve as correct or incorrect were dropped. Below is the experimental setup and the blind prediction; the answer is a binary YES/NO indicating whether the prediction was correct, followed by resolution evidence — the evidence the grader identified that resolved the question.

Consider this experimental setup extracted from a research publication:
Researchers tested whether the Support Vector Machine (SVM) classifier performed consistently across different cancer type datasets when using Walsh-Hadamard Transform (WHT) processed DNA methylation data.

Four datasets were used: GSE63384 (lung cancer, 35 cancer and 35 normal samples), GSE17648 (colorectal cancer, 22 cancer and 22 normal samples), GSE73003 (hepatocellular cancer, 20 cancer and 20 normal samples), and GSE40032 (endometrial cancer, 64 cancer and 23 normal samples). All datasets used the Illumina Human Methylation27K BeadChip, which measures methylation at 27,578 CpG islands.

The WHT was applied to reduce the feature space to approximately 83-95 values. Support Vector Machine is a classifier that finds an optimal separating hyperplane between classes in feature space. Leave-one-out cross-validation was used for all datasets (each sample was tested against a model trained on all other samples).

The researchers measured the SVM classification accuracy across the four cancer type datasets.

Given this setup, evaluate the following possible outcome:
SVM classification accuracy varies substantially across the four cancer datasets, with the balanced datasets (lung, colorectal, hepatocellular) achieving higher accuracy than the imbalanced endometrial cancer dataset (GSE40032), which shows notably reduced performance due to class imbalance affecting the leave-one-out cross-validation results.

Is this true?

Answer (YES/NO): NO